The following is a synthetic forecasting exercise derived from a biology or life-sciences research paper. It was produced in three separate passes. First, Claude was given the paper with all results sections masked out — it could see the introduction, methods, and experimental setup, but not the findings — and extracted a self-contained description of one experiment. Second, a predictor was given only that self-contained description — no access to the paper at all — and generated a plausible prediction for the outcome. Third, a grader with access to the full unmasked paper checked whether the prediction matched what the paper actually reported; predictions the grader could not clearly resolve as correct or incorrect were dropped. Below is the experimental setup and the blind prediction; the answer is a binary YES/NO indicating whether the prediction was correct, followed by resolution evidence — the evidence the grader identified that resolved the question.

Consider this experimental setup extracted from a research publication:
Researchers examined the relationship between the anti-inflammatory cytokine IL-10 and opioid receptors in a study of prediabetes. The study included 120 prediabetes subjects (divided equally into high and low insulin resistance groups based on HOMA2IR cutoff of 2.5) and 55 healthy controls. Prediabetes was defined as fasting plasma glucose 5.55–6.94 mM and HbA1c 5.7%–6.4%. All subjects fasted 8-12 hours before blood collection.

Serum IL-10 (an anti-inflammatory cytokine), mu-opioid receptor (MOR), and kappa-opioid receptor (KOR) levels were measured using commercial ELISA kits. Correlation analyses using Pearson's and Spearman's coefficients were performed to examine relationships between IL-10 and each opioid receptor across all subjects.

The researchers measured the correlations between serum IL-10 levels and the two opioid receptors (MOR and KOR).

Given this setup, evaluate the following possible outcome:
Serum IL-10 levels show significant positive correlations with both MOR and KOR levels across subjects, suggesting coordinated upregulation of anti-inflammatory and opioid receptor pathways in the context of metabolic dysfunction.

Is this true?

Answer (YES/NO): NO